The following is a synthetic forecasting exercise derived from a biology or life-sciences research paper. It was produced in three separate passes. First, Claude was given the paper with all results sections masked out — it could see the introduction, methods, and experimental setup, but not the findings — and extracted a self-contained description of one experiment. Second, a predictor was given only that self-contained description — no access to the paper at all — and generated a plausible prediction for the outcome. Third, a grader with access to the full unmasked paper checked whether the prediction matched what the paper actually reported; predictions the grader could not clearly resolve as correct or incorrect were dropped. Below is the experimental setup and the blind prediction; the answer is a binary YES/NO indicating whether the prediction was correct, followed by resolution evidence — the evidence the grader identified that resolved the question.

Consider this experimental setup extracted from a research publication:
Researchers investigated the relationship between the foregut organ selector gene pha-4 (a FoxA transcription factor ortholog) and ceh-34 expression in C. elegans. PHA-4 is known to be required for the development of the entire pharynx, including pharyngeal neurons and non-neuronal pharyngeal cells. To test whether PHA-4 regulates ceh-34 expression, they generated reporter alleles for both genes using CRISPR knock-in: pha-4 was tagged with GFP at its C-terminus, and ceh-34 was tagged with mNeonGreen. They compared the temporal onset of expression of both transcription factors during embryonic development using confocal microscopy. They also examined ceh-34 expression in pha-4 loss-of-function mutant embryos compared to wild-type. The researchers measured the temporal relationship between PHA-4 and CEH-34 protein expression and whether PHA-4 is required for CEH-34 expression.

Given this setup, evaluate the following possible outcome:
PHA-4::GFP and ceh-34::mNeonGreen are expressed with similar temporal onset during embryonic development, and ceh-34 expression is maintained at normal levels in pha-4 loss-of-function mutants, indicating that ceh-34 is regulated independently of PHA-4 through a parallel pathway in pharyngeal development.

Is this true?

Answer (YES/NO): NO